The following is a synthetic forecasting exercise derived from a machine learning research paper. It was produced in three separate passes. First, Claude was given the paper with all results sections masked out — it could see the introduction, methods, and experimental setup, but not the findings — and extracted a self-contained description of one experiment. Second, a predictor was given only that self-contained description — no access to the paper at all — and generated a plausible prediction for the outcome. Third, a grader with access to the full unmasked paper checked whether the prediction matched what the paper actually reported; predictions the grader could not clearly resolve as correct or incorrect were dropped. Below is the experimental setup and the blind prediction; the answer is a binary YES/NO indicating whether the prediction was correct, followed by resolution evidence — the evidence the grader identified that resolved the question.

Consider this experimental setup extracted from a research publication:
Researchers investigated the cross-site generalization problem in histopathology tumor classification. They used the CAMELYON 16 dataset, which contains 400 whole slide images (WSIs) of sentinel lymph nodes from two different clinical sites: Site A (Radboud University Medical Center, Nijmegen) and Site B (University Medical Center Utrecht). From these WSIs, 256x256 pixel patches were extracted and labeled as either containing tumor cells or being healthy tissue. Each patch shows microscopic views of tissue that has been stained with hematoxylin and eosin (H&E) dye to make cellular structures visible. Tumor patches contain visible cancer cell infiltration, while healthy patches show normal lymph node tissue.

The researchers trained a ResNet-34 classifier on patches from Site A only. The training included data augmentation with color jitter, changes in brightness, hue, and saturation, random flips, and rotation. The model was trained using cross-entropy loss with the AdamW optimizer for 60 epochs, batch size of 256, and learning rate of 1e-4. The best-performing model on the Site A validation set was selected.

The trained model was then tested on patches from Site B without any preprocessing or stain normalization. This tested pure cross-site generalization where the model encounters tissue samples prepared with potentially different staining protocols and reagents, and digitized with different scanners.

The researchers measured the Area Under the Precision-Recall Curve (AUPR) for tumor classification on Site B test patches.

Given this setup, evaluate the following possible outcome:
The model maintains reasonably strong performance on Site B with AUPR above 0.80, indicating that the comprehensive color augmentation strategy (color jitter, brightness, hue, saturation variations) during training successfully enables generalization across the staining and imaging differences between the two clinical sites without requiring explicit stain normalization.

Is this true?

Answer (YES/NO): NO